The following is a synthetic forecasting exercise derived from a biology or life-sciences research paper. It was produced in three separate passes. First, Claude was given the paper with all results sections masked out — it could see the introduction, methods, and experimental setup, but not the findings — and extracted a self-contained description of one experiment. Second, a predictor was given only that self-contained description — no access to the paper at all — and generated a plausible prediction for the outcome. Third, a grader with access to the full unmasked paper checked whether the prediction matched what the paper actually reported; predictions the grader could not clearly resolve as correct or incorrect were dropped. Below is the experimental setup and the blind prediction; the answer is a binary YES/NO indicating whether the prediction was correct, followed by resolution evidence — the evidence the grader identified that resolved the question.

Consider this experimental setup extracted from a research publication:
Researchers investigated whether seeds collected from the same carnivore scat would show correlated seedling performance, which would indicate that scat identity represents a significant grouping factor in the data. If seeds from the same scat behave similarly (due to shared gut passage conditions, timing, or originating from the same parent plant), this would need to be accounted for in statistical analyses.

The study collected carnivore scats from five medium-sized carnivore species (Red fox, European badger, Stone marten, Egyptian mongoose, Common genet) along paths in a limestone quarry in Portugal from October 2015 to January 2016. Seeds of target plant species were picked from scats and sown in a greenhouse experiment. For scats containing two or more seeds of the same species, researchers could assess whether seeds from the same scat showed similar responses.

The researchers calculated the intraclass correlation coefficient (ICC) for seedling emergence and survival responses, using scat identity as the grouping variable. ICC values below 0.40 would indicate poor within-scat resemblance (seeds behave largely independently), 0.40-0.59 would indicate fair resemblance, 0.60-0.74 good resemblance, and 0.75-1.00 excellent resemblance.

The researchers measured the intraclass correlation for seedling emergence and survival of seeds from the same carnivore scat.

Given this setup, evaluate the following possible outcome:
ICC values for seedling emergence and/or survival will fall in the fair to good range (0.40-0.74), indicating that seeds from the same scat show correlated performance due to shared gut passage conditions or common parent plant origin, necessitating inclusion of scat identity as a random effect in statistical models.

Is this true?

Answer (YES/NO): NO